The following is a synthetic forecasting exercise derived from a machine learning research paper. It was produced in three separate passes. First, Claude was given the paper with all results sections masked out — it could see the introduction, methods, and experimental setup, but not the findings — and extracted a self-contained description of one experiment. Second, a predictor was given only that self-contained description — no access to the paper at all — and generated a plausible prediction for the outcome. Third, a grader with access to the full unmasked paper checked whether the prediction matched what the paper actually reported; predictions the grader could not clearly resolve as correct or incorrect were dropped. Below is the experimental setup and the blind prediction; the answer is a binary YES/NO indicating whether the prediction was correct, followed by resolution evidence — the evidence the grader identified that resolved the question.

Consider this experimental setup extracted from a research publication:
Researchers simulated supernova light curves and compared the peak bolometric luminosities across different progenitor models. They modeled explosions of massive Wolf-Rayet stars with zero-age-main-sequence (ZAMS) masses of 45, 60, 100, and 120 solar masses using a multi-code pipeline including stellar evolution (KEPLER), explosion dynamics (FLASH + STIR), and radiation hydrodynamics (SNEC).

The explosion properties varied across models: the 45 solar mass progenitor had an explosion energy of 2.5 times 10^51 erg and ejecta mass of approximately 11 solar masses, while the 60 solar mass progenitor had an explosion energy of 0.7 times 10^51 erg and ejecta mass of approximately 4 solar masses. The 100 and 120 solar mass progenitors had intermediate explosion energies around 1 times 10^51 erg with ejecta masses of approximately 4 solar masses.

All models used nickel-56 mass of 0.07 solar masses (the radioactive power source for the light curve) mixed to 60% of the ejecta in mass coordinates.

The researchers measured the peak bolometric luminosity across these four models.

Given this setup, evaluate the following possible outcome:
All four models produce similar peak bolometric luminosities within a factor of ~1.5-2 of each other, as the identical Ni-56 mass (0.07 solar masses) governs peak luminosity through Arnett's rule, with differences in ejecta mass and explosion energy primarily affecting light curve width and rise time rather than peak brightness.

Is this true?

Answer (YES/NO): YES